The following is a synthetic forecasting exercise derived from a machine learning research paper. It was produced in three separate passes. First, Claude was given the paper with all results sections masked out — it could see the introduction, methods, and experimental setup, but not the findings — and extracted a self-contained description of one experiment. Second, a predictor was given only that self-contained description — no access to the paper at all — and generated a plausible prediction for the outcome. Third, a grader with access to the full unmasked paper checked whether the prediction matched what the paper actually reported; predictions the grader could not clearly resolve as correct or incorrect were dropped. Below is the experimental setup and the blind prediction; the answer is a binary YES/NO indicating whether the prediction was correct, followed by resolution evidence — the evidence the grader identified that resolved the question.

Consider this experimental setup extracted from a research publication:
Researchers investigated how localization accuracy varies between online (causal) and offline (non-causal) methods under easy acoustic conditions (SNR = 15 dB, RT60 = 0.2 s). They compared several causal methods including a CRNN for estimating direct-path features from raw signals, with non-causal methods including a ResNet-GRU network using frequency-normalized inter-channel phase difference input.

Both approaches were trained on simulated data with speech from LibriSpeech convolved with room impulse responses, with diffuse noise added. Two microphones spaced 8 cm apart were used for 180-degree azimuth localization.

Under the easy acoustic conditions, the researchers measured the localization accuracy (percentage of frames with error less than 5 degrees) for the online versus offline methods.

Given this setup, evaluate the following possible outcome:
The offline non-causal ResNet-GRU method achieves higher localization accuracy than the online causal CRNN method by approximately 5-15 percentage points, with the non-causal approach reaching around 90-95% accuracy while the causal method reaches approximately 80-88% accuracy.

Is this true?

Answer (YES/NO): NO